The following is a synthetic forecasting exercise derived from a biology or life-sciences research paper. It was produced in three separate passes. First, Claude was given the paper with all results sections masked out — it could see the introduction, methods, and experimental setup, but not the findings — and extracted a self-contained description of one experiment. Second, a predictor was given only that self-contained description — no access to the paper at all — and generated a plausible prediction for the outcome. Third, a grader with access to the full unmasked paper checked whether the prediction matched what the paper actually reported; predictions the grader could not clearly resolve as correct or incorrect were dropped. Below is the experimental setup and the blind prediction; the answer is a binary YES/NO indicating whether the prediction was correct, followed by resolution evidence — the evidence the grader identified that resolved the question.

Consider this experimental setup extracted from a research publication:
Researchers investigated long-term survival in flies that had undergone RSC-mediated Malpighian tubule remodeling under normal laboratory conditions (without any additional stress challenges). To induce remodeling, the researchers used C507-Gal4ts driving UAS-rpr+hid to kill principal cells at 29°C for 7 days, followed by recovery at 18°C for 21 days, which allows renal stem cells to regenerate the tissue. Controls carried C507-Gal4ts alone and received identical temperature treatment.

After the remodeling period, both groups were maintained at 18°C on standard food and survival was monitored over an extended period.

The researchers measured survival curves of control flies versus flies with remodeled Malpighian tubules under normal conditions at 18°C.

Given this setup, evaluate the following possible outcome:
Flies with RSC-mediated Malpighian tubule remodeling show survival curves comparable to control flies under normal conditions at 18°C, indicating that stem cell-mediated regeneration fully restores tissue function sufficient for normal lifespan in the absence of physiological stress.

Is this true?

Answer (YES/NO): YES